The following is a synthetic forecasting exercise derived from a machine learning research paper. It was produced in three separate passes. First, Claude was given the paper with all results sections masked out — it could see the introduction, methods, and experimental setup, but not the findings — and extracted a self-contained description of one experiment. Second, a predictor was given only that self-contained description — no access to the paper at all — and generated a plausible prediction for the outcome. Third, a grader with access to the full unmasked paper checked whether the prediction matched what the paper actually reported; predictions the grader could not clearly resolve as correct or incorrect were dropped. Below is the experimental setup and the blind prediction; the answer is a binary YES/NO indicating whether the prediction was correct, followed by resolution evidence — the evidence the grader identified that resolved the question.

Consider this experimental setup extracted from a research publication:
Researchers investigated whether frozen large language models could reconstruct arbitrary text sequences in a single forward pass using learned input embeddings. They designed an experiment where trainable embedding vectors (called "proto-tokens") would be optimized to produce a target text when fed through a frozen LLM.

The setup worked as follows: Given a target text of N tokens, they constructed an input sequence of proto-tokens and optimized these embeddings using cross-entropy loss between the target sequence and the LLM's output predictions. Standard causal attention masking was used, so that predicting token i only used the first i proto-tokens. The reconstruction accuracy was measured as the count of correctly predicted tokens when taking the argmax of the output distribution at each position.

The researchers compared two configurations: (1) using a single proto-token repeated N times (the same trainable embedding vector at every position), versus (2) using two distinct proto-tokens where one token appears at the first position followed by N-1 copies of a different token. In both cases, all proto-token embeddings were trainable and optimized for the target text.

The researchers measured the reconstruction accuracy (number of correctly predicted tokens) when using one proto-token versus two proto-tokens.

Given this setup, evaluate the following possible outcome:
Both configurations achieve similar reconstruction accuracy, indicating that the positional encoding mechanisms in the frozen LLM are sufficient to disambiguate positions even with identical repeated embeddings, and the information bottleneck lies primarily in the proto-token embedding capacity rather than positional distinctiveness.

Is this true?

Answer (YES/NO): NO